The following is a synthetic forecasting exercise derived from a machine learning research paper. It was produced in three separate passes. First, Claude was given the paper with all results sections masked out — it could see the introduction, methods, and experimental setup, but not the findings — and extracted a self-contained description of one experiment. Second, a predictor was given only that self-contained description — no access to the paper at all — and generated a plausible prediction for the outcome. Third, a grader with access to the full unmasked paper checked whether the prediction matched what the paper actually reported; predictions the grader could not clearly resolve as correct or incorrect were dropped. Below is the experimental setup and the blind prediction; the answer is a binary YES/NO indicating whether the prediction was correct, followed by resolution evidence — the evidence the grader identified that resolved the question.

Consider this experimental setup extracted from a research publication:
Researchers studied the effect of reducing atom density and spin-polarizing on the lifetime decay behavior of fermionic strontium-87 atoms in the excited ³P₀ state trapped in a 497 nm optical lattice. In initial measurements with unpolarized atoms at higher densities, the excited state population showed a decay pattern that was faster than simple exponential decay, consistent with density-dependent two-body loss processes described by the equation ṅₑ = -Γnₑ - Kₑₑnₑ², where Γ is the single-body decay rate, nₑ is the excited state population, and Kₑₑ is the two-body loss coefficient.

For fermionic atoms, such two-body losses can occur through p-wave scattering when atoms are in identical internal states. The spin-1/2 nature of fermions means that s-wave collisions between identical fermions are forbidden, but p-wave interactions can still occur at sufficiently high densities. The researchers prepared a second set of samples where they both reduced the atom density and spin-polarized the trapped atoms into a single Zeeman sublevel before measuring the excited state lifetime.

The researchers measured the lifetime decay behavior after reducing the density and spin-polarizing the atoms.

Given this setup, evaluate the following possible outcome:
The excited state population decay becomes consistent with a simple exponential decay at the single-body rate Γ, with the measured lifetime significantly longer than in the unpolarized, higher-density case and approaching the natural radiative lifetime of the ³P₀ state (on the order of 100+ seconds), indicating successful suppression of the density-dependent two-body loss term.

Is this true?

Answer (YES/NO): NO